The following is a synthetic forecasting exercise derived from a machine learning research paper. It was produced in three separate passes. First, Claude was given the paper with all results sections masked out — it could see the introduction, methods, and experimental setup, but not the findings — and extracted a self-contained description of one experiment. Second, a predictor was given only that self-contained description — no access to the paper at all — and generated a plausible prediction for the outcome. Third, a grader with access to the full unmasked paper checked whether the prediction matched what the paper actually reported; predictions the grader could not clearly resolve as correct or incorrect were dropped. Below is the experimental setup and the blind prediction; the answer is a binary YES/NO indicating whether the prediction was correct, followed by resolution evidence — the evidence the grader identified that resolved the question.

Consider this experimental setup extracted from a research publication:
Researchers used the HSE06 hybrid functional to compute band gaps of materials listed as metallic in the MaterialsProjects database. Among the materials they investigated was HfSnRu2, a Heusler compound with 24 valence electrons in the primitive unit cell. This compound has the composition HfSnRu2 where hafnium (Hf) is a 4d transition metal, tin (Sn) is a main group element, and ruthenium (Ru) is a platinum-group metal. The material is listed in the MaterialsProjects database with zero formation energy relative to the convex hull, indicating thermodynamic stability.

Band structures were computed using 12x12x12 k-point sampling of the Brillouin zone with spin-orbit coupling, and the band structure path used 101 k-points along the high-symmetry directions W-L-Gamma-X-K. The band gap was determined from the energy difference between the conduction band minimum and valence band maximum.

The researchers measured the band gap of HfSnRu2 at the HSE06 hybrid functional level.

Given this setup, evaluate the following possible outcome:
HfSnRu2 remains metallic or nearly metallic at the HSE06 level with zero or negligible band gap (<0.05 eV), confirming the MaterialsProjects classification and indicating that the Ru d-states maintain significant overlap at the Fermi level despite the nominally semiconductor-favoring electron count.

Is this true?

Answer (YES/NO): NO